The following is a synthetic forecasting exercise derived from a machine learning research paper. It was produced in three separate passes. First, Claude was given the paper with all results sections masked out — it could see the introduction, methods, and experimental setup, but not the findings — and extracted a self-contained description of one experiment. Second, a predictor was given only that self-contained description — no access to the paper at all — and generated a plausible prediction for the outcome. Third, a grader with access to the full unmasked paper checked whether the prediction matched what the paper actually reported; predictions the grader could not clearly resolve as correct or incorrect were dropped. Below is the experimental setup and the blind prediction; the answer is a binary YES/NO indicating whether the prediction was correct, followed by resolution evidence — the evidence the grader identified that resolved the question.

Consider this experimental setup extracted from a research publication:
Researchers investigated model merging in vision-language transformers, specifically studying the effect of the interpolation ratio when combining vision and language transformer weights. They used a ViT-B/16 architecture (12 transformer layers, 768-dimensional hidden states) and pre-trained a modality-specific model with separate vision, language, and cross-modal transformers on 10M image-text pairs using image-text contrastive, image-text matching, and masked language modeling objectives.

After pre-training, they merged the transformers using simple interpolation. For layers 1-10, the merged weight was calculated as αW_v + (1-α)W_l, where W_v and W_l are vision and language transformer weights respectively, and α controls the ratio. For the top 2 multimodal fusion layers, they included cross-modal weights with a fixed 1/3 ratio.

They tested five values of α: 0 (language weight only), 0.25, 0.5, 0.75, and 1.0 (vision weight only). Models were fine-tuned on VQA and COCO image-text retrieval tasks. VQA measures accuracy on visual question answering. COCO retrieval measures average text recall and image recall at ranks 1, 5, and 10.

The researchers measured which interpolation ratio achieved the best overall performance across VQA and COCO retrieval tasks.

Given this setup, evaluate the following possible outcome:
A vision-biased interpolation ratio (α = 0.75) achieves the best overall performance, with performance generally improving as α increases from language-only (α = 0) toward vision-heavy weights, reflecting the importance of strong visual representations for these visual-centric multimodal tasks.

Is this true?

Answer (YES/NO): YES